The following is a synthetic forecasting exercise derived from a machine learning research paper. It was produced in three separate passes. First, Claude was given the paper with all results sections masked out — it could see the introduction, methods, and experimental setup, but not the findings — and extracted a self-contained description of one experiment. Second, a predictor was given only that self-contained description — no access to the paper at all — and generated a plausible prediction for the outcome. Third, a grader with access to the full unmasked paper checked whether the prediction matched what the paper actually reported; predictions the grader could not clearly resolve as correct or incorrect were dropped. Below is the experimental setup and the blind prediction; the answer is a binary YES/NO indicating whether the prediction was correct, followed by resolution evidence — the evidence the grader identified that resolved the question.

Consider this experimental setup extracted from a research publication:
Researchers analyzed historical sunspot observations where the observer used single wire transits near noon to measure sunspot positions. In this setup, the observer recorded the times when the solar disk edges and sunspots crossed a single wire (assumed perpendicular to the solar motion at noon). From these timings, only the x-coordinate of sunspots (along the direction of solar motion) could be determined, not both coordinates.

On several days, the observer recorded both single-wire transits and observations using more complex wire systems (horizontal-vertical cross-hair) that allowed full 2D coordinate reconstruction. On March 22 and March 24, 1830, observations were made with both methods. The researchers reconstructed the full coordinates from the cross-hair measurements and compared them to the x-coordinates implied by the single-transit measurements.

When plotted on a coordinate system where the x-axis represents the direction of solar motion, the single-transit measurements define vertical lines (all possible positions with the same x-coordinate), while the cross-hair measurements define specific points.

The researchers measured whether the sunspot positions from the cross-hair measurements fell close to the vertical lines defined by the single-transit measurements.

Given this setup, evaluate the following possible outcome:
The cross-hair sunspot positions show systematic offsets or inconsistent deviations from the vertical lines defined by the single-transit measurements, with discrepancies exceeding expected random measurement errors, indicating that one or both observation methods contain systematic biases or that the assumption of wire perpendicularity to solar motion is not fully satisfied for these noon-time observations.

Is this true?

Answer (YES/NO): NO